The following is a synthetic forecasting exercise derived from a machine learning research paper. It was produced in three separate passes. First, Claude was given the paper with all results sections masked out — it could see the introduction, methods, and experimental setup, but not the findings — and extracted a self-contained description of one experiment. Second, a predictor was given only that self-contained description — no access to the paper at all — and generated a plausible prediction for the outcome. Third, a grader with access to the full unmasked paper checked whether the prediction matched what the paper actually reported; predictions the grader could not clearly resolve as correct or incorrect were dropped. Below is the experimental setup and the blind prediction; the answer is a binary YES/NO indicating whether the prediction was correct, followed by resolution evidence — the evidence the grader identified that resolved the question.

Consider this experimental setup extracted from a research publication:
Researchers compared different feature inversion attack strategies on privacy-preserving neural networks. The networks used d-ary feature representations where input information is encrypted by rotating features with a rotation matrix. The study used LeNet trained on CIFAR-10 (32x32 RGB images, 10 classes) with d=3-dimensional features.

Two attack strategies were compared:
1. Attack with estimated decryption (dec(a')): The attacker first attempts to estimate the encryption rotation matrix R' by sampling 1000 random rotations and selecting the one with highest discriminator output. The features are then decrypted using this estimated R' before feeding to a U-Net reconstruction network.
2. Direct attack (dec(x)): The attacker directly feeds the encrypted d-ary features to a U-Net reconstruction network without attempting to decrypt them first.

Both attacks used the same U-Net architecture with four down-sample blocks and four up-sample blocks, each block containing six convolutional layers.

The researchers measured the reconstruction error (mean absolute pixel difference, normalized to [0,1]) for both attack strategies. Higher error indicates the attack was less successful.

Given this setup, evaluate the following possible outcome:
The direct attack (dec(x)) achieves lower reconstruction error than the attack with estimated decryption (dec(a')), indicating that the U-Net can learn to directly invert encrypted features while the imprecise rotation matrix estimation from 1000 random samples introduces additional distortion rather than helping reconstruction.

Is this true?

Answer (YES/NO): YES